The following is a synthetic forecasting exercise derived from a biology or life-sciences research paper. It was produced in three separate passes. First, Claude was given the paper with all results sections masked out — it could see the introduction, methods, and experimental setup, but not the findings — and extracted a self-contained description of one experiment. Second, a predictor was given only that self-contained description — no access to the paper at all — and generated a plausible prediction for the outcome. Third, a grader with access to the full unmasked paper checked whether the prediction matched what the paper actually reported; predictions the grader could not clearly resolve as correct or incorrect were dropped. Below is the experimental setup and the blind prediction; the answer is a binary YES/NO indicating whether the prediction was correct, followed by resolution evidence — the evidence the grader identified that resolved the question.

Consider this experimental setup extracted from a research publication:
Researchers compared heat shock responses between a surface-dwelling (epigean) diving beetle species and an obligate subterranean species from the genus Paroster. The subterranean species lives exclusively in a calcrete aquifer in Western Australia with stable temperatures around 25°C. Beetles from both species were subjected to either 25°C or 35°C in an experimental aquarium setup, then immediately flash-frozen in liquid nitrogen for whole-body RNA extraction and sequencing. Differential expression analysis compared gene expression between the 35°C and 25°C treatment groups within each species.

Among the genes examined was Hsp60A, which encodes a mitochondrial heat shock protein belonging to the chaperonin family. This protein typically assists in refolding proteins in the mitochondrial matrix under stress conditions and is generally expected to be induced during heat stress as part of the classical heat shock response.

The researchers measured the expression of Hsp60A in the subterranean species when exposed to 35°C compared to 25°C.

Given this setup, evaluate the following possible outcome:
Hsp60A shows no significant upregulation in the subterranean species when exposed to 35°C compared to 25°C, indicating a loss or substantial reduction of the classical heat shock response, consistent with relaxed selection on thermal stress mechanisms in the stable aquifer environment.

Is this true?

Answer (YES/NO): NO